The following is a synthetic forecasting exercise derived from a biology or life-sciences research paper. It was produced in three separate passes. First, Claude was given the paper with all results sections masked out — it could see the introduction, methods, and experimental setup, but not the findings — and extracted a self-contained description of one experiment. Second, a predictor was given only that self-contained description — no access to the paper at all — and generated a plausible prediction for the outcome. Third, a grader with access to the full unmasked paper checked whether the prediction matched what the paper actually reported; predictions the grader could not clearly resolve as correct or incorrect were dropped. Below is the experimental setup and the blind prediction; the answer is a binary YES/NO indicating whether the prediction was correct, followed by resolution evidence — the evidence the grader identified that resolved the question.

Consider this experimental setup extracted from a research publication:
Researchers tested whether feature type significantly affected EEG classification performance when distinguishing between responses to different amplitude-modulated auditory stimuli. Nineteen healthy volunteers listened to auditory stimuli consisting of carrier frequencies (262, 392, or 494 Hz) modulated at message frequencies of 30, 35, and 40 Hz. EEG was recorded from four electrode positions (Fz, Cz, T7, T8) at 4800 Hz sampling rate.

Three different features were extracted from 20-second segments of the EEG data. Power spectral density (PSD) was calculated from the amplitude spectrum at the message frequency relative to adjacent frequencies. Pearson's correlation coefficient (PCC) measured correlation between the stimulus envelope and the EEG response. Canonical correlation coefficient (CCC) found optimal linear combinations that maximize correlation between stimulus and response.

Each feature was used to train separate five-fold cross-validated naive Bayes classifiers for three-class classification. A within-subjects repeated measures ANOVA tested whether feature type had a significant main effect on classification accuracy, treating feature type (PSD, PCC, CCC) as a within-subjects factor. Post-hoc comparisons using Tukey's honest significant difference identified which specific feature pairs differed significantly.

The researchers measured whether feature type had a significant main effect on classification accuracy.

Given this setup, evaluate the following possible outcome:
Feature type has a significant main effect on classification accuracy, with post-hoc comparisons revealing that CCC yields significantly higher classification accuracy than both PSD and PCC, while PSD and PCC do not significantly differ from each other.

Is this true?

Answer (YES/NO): NO